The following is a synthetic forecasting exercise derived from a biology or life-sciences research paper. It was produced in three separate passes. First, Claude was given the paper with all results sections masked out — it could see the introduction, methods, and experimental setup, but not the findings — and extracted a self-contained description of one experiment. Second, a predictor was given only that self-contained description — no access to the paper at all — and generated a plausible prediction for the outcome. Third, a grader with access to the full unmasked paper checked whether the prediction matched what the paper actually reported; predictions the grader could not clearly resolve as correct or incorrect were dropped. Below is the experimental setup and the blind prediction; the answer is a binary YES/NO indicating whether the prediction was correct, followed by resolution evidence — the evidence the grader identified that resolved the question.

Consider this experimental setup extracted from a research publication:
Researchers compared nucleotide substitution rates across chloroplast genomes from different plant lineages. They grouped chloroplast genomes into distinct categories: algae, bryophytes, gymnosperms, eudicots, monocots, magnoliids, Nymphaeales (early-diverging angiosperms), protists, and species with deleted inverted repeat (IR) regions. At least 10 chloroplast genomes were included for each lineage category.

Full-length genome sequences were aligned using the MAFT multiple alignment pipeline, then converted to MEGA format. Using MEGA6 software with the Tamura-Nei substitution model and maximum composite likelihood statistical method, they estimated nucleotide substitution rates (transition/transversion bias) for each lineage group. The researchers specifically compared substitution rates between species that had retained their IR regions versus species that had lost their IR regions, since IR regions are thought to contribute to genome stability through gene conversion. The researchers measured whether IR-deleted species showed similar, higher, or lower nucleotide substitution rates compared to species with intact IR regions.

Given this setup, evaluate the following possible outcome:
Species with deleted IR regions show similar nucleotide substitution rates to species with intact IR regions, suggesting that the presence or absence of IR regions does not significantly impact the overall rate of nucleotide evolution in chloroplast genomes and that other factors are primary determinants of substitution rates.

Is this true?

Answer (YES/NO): NO